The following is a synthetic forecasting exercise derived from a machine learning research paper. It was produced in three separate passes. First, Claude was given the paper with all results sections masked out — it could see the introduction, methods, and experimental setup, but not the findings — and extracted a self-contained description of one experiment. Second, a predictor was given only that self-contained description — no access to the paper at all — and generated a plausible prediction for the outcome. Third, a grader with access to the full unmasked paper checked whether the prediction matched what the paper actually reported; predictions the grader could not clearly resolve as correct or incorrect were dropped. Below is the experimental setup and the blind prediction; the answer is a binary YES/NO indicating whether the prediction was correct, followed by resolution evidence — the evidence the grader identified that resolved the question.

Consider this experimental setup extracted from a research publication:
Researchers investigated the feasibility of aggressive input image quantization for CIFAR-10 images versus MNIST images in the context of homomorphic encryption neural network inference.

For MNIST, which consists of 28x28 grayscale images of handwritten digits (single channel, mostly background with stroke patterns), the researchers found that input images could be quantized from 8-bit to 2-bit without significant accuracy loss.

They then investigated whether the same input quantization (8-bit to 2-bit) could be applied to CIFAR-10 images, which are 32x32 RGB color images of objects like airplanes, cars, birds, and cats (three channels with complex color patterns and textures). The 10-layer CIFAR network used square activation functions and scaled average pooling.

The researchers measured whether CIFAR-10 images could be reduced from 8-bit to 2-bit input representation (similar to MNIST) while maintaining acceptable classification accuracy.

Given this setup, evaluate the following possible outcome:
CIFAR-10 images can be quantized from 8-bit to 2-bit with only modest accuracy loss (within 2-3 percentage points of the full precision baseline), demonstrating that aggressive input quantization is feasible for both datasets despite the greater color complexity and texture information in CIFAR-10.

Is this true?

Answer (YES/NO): NO